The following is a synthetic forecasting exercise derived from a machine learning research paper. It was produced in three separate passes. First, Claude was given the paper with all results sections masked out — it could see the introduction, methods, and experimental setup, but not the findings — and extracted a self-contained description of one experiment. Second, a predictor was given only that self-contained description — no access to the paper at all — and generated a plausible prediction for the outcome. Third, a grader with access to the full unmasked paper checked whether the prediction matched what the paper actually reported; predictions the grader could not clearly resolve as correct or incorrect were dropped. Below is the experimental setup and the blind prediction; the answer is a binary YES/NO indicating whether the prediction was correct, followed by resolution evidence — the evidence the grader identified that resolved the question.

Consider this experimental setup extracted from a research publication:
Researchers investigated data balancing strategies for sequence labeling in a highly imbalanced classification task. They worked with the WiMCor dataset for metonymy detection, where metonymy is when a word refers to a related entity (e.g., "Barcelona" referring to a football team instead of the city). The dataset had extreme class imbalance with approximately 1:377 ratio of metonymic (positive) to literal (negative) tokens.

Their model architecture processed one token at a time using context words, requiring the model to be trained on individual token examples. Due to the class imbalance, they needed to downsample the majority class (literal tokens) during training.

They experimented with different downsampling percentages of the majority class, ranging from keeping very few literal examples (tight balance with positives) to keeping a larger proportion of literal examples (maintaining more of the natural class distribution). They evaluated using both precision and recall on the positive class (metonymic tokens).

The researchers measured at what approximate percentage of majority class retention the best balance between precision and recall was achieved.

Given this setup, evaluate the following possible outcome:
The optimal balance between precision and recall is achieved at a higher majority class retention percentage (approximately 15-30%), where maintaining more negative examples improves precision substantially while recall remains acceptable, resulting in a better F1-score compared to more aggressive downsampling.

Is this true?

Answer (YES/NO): YES